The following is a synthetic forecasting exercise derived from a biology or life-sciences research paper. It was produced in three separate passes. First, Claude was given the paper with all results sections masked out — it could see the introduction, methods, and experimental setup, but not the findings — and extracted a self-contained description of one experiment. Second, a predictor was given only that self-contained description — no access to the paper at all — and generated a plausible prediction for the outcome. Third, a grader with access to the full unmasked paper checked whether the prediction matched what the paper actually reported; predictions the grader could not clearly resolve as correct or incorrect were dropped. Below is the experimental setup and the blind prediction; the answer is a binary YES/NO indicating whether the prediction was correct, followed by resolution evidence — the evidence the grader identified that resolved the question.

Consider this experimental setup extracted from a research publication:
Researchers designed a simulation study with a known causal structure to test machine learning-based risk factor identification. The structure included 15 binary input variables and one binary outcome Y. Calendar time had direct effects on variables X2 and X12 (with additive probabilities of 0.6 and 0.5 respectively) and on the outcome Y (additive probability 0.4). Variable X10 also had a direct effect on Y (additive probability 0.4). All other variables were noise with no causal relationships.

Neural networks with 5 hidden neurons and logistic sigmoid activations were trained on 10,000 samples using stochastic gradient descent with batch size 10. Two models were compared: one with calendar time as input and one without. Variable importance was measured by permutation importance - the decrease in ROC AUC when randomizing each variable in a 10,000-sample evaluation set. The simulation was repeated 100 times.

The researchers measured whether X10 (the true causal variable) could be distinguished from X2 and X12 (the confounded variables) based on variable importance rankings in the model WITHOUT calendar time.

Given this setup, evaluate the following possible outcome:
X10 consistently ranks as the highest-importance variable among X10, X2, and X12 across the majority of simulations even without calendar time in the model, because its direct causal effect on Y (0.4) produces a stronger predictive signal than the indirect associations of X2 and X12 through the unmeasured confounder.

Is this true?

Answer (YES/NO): NO